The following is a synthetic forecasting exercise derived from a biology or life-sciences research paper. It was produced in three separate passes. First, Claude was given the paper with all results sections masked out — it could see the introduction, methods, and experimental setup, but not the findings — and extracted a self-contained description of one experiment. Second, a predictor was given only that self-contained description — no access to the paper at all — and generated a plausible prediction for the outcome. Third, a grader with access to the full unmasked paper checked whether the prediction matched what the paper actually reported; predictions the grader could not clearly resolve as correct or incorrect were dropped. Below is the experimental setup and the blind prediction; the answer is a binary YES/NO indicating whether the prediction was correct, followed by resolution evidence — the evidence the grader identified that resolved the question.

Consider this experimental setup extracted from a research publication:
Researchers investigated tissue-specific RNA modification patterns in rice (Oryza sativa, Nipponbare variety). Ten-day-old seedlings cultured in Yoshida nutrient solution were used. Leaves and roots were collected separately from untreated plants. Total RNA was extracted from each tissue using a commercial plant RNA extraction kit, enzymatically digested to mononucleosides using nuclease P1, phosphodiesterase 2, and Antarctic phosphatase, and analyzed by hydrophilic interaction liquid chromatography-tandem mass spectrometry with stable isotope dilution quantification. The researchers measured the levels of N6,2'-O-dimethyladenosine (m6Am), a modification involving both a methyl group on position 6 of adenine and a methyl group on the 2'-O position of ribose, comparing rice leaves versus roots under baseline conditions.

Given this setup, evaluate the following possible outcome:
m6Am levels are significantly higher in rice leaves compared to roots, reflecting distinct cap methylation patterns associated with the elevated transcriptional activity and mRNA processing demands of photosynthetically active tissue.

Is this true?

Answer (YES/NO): YES